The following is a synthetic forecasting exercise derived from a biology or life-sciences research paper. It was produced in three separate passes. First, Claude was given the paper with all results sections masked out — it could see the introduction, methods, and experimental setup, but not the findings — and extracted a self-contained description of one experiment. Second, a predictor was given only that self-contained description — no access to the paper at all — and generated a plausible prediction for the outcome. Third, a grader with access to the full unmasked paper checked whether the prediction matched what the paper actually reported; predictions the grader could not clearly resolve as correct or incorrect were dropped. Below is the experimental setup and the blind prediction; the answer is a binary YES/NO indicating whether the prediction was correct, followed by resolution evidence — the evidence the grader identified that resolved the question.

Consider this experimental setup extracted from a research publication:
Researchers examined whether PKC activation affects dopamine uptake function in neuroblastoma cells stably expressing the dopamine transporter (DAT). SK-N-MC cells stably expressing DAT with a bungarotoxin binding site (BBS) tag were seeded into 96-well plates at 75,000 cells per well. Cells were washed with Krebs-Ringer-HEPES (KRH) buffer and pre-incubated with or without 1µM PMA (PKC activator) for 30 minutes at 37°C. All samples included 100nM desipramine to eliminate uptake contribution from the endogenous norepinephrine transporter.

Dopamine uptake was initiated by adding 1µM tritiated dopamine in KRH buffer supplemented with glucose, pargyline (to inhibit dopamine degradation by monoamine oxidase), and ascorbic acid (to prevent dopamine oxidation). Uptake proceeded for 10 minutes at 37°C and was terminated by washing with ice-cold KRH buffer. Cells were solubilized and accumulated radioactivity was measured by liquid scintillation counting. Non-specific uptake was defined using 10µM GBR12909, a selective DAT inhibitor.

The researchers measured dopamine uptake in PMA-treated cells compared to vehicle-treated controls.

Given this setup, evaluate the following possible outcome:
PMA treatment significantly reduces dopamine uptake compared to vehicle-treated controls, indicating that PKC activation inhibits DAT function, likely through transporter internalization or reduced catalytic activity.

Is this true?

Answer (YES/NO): YES